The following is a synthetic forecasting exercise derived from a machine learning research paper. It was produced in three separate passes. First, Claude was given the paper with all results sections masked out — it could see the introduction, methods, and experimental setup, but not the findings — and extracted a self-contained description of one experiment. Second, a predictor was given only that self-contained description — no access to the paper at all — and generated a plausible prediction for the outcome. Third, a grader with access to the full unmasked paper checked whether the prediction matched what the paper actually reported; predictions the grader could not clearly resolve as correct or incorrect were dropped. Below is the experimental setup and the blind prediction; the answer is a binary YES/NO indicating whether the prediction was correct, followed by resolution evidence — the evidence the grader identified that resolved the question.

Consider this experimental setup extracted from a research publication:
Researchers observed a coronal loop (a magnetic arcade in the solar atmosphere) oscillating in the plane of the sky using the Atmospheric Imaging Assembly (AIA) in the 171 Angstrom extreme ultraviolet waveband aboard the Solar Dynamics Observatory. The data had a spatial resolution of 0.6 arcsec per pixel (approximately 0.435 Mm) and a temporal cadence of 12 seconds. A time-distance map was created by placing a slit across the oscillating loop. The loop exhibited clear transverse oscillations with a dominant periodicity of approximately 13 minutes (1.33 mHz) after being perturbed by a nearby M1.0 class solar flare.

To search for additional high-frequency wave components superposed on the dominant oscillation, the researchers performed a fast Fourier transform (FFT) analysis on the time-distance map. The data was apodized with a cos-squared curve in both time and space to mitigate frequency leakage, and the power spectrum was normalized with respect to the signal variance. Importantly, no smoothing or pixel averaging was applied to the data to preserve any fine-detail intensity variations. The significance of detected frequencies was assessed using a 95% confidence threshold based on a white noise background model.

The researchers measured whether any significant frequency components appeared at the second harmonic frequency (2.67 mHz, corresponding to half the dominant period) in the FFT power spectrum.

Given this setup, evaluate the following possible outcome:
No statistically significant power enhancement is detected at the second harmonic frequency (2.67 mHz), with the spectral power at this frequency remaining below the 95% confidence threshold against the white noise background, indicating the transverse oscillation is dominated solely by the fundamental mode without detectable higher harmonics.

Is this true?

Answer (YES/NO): NO